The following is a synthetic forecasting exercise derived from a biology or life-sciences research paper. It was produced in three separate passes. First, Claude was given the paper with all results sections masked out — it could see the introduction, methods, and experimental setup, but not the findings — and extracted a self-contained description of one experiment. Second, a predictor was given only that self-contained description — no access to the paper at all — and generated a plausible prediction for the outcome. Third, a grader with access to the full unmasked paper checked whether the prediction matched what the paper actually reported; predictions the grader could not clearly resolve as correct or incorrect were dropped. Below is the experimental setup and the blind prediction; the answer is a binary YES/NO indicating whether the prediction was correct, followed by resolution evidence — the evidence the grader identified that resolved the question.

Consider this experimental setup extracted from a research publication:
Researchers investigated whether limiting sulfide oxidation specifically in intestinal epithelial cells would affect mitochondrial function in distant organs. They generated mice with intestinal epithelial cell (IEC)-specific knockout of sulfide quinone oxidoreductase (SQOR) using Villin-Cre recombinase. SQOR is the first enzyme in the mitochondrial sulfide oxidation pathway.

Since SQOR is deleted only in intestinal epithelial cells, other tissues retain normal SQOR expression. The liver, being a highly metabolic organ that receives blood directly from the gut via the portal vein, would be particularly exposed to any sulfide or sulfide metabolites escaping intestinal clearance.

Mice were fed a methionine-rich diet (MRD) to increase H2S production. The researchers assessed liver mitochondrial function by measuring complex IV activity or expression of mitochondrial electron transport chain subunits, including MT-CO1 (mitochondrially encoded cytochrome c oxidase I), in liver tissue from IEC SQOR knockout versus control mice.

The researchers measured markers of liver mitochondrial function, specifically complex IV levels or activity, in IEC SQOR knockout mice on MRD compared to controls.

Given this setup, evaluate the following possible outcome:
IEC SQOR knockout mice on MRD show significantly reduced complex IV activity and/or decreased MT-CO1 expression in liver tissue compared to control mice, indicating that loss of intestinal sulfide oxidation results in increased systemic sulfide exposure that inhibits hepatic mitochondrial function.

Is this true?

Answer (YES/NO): YES